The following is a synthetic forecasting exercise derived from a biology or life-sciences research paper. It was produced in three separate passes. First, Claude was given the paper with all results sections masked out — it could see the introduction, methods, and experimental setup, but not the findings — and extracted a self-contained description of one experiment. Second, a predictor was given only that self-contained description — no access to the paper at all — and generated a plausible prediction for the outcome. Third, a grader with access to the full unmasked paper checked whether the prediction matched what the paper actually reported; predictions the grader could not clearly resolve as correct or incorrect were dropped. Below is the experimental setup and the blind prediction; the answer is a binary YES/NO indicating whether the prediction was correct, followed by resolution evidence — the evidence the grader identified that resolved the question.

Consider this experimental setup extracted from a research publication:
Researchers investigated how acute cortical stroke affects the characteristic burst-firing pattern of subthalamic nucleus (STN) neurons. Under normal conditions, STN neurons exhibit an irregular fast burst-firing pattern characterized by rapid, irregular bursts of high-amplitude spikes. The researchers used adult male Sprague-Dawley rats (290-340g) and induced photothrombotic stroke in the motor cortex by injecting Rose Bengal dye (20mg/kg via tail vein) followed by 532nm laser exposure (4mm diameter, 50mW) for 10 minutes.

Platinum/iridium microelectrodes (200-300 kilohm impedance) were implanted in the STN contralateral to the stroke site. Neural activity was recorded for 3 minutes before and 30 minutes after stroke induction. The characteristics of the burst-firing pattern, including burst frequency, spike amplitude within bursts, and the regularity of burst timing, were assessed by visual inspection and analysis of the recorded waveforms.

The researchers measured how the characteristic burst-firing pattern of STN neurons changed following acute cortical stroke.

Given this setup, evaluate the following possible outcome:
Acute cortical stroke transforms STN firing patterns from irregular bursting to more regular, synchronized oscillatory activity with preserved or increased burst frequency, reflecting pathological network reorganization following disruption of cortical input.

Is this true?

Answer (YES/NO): NO